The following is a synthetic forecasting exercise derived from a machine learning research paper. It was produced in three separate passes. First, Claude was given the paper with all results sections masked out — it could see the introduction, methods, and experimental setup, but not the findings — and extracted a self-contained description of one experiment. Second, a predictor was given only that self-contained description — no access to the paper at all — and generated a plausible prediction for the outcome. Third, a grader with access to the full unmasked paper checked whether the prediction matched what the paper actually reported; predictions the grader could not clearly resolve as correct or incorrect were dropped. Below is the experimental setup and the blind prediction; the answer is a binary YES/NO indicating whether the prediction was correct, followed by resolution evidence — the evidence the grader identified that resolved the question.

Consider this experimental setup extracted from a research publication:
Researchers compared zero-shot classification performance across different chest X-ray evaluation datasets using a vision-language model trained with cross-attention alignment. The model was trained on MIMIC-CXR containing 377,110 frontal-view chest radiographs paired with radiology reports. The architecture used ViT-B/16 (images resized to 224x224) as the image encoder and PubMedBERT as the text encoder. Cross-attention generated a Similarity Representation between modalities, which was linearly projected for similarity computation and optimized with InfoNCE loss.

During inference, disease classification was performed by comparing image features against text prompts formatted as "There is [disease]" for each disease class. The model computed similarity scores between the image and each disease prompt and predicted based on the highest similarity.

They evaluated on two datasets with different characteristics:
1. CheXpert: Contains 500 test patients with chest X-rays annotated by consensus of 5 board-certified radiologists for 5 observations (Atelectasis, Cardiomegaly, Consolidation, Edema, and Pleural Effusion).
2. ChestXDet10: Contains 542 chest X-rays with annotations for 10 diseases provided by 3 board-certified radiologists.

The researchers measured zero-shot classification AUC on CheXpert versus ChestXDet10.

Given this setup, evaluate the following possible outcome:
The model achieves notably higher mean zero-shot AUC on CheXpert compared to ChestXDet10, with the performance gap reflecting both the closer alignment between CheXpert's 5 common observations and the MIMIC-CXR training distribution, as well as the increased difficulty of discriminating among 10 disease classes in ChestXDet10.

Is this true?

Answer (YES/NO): YES